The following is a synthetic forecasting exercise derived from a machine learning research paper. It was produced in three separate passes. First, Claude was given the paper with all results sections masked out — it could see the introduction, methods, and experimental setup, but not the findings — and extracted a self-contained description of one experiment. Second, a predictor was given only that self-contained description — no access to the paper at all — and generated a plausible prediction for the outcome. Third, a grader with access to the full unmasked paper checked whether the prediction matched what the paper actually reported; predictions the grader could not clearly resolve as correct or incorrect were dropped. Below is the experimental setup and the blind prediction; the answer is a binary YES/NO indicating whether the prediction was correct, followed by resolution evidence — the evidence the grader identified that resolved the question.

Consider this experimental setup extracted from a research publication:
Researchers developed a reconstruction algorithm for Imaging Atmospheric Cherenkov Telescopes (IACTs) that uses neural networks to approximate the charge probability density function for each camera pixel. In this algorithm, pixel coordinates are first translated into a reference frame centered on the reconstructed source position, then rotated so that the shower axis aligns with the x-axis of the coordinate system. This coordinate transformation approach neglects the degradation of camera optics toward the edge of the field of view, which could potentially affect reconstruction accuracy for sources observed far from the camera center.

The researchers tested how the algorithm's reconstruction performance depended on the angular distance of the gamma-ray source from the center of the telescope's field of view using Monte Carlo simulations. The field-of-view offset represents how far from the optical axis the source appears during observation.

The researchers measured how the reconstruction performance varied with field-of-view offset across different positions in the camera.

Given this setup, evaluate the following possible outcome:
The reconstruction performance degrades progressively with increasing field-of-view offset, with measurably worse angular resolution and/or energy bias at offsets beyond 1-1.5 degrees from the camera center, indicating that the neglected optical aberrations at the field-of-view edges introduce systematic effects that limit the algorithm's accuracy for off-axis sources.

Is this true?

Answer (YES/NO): NO